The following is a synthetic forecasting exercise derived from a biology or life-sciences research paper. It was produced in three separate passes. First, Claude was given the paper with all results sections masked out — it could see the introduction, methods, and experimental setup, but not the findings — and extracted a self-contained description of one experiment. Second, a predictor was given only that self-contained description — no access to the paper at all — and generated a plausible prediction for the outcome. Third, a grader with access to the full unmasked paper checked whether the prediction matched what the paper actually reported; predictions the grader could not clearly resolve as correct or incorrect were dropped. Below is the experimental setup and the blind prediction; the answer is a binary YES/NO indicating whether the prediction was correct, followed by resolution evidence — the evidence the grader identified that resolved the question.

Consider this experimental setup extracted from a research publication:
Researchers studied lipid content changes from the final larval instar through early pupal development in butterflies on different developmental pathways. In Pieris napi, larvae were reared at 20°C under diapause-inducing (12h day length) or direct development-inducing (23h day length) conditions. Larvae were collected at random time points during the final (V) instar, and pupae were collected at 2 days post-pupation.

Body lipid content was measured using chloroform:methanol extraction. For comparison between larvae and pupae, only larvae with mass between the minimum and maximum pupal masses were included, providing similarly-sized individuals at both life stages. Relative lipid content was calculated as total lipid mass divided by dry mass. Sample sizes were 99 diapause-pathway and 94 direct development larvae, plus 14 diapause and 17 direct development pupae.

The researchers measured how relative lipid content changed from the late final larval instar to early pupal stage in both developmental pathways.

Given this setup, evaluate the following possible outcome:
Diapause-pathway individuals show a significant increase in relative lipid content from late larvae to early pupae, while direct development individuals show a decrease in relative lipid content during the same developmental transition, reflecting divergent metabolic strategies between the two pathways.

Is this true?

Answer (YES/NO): NO